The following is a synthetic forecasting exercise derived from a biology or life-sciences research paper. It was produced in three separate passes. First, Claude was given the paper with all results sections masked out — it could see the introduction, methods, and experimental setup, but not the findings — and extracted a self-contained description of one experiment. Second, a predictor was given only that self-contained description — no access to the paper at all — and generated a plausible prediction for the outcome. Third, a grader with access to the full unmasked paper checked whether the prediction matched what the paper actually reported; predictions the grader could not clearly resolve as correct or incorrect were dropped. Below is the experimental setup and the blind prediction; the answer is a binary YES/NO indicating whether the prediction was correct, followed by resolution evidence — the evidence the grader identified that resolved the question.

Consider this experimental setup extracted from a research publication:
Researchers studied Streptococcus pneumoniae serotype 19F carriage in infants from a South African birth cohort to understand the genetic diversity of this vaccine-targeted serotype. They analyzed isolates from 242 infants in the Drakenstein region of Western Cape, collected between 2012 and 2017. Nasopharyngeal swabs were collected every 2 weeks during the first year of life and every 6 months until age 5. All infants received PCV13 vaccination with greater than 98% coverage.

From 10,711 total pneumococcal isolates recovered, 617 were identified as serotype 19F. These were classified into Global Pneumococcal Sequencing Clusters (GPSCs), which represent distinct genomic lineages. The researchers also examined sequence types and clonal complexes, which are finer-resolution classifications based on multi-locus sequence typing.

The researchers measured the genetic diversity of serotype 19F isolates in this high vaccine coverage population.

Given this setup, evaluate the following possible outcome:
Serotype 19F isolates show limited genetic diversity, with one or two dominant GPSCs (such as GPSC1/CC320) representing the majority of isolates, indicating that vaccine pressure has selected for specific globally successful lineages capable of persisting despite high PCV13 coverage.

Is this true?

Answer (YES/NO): NO